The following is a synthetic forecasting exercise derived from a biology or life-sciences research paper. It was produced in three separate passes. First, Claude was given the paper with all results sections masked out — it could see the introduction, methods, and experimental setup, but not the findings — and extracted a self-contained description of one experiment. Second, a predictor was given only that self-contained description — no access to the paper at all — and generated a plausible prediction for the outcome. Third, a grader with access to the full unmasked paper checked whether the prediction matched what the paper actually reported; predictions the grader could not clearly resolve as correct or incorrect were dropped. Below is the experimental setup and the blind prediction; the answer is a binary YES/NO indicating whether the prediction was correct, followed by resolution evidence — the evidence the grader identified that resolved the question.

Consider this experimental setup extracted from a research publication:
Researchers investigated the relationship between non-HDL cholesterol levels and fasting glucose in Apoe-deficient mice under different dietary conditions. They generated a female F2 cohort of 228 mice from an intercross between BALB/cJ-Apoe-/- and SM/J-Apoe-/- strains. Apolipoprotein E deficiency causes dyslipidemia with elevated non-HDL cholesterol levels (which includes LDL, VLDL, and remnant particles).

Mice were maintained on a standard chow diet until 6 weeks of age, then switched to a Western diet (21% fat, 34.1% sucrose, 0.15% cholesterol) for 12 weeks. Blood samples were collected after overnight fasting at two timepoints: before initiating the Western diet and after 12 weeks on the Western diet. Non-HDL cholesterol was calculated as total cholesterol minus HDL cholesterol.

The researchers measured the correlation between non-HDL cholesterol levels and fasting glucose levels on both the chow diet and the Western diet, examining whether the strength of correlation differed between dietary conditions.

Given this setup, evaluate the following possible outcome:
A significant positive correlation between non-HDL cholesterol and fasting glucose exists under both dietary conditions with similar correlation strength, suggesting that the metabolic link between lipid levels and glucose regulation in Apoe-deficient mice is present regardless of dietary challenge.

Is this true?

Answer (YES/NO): NO